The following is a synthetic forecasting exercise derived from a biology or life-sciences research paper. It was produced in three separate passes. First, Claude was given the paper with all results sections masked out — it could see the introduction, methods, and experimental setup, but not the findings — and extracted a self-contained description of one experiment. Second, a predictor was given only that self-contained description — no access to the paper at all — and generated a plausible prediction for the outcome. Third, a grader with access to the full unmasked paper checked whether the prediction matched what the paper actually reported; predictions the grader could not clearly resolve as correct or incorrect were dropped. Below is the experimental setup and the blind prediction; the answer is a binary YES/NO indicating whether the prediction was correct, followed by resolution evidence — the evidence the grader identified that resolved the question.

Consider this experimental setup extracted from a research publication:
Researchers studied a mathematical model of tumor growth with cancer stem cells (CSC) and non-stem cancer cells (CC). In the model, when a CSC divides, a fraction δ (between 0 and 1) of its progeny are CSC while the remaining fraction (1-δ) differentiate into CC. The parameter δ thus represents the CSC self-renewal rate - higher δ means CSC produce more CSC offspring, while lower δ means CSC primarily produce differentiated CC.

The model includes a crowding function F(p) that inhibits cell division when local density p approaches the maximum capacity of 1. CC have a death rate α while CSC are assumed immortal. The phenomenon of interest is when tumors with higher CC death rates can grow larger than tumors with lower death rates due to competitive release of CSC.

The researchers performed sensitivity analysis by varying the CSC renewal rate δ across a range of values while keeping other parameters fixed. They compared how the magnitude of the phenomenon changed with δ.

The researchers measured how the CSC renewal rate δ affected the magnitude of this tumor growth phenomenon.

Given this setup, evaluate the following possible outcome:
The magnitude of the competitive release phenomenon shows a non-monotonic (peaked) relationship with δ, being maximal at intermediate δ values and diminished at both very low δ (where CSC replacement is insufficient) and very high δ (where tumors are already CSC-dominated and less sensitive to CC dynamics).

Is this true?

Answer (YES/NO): NO